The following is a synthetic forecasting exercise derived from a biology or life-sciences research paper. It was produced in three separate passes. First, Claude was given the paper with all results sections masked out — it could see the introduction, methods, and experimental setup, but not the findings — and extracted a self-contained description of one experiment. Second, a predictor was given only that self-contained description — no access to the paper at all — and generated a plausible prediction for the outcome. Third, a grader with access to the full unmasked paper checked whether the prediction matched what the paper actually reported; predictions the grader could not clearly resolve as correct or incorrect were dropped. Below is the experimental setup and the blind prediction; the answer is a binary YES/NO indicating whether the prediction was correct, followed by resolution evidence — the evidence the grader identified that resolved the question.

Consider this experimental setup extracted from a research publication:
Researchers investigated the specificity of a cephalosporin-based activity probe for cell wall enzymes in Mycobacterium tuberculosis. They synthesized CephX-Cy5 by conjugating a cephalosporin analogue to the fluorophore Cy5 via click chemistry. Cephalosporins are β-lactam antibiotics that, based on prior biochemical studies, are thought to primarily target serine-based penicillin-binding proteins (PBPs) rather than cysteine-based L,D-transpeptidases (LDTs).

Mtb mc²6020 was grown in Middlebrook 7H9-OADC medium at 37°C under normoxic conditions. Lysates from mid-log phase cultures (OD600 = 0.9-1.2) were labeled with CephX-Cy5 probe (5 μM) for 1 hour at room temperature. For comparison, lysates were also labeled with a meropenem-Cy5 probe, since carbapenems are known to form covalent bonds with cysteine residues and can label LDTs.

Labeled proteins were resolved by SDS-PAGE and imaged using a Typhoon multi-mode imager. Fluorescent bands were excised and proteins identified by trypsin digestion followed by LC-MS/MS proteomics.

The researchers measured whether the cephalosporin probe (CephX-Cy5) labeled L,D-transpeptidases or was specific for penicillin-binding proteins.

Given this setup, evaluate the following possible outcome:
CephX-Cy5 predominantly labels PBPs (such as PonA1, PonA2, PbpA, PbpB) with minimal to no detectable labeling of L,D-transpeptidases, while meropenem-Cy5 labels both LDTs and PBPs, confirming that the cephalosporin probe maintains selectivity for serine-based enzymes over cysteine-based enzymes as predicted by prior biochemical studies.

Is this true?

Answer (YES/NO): YES